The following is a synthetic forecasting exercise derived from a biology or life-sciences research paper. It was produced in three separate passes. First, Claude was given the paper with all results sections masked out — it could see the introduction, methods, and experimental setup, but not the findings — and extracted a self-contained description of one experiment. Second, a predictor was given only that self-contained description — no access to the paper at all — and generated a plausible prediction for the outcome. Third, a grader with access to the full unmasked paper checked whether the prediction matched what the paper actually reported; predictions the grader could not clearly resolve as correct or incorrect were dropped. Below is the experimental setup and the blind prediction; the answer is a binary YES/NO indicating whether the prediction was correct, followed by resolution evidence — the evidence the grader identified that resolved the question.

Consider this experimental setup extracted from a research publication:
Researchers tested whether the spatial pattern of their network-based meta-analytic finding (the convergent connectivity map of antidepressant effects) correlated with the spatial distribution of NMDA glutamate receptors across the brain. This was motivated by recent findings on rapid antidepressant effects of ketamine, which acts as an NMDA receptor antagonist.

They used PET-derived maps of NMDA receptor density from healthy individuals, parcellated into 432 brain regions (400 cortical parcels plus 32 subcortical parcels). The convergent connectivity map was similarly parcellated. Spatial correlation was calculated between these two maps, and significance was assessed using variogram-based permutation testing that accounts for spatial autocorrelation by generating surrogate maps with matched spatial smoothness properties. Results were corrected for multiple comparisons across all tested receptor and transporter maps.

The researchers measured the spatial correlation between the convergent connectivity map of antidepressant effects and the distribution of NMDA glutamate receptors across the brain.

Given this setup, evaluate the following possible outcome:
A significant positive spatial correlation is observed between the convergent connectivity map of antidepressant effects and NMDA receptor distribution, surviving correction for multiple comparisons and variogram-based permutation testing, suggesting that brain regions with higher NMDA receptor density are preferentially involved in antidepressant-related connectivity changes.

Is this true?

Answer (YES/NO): NO